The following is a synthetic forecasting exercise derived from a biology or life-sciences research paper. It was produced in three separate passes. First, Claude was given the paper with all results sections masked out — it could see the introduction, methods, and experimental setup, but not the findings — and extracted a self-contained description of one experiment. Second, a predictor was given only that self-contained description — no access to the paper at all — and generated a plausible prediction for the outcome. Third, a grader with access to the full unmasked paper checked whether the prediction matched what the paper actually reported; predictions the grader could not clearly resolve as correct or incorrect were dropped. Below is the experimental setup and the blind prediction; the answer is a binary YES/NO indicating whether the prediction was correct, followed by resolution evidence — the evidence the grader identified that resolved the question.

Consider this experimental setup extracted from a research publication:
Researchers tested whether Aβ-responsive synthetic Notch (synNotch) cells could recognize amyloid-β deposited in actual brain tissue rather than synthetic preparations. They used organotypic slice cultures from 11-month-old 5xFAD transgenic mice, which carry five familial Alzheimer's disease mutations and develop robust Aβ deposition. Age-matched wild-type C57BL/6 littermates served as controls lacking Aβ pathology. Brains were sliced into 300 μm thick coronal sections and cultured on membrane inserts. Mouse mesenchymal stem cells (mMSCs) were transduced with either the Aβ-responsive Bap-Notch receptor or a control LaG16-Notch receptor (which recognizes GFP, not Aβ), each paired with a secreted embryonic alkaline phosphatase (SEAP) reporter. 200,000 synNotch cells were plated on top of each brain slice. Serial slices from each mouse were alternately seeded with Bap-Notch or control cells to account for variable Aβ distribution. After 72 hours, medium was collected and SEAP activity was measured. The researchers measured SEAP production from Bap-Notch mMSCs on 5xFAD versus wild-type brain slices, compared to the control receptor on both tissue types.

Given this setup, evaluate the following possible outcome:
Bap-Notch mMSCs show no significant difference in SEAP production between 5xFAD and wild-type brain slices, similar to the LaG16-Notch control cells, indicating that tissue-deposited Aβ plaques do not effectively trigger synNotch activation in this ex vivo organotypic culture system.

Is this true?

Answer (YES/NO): NO